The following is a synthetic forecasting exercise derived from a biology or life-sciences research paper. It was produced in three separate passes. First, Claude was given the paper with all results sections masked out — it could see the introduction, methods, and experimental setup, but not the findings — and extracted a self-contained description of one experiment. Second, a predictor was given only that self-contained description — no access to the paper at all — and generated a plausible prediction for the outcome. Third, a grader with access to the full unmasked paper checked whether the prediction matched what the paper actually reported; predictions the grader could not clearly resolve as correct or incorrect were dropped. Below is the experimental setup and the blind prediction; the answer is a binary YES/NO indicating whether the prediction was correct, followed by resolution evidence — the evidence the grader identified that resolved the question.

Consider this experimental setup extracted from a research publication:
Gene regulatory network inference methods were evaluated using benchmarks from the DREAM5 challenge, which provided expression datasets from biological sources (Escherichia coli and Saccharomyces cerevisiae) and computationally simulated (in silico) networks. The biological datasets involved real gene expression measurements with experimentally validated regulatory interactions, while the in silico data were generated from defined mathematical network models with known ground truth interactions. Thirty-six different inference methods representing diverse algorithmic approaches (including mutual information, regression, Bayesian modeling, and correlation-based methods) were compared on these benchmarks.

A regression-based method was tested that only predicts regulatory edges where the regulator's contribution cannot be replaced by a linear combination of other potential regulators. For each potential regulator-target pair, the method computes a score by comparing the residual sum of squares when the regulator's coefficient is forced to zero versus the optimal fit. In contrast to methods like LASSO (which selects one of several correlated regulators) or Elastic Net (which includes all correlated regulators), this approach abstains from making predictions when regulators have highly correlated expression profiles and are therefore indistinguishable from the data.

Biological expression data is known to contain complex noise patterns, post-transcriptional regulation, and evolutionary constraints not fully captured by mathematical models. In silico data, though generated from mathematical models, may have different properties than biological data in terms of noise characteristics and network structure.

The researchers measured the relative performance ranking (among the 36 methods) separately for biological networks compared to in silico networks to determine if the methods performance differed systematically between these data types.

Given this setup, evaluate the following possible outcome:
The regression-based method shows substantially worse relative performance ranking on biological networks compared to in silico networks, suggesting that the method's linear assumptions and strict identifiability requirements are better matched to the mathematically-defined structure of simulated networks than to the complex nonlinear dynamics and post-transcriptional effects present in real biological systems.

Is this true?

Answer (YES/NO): NO